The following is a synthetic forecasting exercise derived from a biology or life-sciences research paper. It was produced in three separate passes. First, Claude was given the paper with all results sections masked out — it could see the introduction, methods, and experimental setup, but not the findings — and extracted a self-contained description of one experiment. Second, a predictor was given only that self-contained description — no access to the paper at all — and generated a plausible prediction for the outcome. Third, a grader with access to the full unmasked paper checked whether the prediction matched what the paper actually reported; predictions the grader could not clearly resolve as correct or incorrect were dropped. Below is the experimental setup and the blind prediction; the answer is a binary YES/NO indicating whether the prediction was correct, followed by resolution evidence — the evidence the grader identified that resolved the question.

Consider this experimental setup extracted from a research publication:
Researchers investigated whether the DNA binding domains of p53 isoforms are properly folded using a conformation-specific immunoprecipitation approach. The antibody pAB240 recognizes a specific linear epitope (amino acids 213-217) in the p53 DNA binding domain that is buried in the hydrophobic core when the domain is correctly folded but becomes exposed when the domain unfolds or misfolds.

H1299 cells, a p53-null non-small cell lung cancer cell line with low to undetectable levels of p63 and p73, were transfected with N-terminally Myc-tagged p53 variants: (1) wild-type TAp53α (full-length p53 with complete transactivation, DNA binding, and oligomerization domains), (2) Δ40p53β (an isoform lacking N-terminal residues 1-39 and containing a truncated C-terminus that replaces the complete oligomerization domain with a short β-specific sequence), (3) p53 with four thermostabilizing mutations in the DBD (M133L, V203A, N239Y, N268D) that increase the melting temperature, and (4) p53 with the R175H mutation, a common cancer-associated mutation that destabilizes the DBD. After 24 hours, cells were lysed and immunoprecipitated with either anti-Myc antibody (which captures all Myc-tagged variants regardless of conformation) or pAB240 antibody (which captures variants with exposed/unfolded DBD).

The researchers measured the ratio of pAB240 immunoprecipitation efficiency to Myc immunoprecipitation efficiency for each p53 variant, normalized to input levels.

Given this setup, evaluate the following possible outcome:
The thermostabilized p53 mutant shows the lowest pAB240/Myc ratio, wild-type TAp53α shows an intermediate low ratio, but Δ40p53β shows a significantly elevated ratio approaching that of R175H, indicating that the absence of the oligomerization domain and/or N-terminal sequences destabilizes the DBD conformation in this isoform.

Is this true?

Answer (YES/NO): NO